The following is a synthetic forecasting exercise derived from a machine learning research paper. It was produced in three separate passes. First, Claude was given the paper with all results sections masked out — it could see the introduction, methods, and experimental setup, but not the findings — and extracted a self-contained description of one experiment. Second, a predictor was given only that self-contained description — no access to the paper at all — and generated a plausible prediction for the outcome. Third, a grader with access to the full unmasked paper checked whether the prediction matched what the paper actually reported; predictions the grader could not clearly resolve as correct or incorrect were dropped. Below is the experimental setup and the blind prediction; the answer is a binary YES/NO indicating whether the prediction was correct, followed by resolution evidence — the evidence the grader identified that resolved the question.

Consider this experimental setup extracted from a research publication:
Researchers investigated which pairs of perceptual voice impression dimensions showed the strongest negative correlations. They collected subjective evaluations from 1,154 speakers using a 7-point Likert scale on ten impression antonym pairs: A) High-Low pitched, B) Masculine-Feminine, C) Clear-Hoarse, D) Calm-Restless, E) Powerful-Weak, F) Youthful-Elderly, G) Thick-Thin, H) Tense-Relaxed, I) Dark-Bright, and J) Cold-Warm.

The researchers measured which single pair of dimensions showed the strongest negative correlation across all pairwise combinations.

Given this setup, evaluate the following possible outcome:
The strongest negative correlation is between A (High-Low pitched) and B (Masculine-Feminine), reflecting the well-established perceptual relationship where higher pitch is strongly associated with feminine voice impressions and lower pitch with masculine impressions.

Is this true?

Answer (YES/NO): NO